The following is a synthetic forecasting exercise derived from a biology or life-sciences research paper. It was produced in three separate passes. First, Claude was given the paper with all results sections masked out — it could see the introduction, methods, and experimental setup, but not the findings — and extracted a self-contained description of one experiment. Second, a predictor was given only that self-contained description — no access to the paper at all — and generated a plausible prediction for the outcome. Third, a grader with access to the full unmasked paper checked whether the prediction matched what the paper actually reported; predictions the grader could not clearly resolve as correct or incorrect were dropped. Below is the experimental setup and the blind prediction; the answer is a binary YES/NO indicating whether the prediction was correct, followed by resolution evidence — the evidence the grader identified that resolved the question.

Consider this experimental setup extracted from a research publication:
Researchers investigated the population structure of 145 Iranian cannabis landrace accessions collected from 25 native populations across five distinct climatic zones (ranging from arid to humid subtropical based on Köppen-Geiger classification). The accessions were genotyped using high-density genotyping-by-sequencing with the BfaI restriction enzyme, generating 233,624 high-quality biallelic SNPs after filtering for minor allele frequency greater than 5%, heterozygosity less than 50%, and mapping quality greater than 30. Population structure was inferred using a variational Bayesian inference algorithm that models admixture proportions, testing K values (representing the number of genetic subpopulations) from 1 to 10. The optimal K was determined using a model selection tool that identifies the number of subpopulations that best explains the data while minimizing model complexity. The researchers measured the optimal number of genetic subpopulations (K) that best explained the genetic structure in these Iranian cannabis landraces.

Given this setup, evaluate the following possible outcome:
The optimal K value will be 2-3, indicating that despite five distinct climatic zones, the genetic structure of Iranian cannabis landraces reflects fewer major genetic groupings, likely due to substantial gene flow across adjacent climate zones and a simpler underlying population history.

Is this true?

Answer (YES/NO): YES